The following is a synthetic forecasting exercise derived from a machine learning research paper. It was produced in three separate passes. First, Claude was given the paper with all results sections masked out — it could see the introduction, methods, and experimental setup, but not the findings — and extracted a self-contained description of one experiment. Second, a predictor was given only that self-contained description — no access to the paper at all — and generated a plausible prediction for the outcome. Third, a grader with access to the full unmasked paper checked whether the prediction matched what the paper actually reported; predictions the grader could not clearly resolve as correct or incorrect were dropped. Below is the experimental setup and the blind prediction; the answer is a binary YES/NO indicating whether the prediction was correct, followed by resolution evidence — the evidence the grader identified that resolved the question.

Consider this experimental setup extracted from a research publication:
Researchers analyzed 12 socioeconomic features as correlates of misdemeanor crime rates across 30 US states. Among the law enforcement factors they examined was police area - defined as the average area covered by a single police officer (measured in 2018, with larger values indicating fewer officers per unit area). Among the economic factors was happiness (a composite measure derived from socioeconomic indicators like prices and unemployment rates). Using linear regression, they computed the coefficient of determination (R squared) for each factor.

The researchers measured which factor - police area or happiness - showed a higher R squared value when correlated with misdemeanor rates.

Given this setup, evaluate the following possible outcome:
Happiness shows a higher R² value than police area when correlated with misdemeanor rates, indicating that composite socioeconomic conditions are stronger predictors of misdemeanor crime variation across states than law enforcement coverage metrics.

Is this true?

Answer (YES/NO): YES